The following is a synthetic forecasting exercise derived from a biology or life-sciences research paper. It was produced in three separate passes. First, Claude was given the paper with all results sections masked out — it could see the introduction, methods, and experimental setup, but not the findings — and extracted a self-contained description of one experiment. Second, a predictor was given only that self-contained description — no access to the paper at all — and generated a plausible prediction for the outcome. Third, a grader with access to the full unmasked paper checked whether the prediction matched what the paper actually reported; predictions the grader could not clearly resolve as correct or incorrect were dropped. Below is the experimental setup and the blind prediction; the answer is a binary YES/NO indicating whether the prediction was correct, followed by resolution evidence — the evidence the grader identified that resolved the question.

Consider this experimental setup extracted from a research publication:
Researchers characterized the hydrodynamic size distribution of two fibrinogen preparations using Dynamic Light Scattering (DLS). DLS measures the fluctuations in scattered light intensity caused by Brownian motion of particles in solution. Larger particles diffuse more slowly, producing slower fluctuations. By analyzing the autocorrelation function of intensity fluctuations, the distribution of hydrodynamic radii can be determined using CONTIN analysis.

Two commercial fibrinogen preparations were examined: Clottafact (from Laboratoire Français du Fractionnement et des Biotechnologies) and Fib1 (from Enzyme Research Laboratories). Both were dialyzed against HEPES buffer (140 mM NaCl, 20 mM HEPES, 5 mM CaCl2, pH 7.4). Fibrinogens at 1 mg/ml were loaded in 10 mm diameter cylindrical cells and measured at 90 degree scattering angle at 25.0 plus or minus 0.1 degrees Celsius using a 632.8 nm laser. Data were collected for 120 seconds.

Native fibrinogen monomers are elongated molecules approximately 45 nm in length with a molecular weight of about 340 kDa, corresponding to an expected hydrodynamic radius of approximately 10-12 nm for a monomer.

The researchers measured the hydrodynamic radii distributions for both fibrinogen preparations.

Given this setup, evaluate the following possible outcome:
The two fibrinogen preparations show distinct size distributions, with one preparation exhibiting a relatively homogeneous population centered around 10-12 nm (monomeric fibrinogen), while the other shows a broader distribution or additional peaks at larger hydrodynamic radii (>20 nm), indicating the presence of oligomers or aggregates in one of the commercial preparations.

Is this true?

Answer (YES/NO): YES